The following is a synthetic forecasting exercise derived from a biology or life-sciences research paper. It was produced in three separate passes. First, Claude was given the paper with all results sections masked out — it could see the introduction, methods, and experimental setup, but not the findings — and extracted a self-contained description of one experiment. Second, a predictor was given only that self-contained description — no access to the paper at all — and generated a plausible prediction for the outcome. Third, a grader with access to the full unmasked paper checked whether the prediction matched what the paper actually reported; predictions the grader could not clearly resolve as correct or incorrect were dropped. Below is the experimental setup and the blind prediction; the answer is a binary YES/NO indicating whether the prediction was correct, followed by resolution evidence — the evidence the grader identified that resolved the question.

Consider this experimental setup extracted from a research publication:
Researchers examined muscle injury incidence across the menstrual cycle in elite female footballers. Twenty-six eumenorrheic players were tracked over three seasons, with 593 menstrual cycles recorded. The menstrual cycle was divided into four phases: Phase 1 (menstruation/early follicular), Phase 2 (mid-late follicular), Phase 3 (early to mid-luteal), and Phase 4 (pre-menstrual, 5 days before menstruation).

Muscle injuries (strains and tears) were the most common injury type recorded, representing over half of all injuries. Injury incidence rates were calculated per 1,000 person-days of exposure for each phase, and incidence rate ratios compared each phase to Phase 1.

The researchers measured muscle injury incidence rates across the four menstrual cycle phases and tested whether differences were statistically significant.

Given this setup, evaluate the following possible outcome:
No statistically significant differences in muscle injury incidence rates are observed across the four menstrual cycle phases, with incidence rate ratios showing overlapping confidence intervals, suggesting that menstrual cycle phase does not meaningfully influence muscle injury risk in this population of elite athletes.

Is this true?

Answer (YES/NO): NO